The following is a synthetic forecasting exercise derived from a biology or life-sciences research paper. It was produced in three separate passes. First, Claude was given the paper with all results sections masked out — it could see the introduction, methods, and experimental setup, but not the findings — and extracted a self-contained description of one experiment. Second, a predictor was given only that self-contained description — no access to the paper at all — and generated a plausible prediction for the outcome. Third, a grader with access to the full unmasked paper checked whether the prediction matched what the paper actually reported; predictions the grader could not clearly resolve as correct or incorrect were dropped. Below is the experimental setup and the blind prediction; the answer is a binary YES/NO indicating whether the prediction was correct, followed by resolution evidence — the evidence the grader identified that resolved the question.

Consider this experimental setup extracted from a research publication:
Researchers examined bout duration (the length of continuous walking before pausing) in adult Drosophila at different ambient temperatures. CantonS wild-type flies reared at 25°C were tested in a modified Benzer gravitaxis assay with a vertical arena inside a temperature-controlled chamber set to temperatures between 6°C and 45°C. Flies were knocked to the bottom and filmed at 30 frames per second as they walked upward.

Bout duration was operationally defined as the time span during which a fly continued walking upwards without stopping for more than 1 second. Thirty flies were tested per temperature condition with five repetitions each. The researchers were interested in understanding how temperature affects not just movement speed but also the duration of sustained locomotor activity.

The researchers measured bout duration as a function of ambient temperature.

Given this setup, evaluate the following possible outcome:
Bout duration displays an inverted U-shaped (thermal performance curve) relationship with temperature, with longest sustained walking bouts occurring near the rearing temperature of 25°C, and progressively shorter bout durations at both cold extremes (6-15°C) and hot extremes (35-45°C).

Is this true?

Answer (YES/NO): NO